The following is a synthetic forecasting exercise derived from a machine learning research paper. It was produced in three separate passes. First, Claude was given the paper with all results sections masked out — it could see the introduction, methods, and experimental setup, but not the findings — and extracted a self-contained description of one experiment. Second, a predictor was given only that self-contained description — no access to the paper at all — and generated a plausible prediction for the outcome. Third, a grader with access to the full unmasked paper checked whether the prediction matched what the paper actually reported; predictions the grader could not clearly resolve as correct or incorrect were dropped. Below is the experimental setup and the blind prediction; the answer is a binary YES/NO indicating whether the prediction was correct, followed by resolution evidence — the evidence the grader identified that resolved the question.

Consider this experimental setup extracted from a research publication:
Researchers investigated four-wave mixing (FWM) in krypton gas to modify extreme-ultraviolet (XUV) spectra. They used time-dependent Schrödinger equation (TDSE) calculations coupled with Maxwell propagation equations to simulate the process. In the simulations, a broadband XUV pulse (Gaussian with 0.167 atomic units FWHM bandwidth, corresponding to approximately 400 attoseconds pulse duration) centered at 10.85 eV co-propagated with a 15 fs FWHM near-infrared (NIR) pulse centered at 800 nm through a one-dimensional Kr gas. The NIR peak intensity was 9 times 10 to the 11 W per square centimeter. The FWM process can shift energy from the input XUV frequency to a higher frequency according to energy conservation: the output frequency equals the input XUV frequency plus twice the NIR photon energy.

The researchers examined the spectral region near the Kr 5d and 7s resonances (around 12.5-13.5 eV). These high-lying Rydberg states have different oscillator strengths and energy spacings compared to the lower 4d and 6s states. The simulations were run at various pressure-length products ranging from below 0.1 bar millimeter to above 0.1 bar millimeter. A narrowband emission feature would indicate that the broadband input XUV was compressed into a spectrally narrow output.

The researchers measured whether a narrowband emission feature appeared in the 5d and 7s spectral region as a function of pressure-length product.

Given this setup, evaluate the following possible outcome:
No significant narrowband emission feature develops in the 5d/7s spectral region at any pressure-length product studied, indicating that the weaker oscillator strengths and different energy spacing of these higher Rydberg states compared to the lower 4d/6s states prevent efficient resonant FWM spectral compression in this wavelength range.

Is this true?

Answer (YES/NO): NO